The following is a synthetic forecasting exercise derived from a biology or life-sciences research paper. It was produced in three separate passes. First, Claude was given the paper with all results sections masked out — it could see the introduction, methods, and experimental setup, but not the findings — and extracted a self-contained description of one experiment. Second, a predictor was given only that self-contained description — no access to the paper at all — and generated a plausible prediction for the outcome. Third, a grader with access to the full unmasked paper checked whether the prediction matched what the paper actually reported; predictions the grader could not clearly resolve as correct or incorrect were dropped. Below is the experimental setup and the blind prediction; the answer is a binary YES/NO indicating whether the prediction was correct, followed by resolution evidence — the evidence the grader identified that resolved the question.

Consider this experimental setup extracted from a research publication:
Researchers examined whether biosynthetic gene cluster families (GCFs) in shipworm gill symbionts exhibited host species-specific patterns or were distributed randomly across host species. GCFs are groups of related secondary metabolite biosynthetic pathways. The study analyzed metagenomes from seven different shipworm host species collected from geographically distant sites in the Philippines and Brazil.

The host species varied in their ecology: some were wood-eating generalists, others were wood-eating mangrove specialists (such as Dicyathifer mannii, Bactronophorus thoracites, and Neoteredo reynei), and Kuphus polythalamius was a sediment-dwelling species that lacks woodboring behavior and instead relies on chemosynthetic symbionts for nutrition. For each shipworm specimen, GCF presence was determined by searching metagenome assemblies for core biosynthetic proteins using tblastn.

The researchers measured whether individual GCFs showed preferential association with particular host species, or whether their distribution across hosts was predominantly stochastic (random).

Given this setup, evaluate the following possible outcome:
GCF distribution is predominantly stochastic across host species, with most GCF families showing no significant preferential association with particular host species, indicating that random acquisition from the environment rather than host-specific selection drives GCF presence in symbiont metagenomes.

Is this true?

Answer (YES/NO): YES